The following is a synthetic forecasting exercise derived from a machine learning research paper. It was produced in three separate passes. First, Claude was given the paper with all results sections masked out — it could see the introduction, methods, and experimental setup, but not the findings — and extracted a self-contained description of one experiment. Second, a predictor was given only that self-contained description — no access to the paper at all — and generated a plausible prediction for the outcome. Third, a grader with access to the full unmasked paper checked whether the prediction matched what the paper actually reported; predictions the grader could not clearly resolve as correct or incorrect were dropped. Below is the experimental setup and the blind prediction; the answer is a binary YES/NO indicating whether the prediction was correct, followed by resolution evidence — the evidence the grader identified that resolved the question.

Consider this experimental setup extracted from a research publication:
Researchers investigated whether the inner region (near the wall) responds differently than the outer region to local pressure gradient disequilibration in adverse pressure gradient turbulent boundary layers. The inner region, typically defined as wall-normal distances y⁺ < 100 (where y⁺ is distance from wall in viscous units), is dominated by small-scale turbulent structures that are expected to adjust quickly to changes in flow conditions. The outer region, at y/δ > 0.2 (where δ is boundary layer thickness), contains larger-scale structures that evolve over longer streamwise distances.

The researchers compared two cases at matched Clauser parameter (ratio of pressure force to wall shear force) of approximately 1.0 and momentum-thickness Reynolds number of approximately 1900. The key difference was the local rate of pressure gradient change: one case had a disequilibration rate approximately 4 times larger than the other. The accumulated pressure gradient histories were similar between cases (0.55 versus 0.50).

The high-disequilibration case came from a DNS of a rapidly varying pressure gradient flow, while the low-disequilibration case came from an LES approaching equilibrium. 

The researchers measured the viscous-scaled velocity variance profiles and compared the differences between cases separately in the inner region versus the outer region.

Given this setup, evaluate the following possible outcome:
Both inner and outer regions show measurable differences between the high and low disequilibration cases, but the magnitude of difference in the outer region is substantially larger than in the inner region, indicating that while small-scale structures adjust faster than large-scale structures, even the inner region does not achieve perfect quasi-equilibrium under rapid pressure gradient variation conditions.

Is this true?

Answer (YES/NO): YES